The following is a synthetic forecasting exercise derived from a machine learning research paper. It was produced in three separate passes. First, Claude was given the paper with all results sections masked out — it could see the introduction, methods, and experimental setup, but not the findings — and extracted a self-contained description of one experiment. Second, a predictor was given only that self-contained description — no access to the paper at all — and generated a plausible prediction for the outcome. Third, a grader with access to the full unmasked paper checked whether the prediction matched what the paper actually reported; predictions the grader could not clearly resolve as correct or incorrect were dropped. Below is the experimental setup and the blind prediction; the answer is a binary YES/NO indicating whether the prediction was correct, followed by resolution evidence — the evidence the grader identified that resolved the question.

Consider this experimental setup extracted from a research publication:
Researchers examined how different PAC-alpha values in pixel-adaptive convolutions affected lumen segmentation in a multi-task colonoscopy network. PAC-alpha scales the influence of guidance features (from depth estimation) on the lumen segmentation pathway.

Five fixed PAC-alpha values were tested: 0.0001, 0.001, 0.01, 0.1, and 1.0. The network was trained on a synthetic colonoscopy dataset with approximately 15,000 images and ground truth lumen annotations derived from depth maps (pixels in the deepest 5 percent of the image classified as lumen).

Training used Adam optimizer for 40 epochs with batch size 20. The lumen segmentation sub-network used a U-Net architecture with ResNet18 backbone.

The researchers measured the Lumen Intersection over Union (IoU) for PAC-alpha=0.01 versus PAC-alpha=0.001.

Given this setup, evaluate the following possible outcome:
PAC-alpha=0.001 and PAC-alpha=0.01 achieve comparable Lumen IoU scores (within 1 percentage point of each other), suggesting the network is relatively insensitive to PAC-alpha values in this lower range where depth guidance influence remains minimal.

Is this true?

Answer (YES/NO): YES